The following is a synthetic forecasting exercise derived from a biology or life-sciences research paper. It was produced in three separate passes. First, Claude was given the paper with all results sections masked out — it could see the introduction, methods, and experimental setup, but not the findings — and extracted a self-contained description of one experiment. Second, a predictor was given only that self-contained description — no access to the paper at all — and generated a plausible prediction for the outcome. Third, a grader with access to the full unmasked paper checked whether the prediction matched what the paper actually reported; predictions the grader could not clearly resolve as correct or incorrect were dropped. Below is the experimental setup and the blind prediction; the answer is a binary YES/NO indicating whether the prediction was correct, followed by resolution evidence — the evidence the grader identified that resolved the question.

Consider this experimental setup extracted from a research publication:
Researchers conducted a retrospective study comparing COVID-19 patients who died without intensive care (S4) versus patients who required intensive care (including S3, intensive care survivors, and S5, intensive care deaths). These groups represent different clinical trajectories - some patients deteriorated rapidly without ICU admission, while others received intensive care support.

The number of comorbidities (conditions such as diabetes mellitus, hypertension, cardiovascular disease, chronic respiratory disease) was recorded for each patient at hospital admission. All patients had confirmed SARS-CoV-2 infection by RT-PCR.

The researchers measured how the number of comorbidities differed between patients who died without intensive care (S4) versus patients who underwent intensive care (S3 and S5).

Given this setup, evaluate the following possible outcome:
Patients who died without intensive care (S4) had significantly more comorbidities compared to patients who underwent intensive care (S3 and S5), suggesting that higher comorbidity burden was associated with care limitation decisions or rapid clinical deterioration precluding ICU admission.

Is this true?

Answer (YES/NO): YES